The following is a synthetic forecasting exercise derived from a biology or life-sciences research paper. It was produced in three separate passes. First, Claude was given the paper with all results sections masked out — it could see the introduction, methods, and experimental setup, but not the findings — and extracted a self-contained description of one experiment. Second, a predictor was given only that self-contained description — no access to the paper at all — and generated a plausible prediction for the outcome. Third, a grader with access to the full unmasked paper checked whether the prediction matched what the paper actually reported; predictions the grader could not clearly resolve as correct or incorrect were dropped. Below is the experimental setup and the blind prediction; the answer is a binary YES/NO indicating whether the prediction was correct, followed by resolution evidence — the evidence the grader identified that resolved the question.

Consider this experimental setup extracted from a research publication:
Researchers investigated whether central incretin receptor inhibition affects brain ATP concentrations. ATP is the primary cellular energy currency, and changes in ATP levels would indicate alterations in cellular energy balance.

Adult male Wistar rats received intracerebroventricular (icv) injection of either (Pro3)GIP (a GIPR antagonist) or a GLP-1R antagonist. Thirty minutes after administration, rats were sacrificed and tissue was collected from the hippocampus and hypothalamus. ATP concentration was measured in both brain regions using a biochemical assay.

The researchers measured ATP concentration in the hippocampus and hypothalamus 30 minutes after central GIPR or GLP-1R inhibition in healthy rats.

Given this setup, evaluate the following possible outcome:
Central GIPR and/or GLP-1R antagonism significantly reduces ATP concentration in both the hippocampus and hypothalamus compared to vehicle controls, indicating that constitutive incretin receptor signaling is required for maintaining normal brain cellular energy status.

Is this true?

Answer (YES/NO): NO